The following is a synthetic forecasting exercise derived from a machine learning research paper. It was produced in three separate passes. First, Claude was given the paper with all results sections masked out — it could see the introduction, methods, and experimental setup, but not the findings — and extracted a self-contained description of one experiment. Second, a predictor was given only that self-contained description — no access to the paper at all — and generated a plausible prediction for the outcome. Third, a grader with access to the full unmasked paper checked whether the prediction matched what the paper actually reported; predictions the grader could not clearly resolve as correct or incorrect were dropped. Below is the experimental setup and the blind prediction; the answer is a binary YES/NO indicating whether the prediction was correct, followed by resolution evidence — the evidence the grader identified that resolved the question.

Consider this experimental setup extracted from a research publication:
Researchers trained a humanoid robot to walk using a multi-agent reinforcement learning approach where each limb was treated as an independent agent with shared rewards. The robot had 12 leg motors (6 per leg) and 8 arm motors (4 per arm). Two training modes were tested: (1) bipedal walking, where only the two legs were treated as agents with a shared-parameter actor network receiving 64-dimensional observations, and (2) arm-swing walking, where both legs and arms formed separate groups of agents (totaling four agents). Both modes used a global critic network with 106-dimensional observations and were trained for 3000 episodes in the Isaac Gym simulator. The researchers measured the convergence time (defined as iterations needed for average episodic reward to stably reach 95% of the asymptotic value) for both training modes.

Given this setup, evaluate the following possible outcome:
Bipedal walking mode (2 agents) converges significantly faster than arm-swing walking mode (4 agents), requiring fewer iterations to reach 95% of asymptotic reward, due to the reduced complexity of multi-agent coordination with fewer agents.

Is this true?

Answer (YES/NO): NO